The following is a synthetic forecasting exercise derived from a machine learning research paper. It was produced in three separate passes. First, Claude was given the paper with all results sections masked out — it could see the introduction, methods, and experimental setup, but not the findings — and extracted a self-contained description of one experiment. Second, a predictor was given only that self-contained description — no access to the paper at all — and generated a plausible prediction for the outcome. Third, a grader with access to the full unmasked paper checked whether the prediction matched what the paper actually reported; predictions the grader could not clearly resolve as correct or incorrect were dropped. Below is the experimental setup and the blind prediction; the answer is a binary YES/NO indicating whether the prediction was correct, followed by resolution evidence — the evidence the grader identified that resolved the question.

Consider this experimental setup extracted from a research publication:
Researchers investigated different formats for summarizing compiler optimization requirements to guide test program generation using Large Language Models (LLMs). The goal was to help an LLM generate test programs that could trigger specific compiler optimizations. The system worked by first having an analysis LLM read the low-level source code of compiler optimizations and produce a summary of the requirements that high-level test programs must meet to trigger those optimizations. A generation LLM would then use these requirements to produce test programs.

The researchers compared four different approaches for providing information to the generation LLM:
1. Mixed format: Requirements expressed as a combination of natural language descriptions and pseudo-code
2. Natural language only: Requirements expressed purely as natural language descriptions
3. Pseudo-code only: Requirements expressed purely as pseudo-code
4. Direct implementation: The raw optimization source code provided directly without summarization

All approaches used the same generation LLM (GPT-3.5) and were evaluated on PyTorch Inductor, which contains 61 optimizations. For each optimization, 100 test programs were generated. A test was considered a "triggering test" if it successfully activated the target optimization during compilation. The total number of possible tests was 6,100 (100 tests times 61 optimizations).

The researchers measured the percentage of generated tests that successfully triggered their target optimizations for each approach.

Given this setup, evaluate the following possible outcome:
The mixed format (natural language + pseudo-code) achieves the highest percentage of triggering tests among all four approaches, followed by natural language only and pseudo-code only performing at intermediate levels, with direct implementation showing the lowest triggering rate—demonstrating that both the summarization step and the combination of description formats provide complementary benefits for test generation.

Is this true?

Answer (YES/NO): YES